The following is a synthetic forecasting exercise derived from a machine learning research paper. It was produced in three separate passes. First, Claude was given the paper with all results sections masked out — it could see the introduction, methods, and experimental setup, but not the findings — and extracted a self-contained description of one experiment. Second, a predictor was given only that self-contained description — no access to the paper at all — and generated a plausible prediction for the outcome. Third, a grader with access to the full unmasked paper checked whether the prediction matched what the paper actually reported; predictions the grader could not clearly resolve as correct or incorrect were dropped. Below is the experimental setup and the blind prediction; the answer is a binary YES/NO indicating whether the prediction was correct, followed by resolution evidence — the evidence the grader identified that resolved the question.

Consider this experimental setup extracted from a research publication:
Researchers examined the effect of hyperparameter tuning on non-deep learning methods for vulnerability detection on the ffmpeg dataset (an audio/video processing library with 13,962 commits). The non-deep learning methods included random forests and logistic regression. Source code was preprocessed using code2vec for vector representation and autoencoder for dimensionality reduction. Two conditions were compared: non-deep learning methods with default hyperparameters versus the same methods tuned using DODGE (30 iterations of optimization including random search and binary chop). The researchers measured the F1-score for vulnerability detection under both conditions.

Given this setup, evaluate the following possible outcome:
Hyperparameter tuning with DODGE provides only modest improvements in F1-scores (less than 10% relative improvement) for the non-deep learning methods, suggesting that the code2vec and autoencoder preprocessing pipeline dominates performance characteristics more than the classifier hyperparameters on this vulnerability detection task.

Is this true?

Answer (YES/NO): NO